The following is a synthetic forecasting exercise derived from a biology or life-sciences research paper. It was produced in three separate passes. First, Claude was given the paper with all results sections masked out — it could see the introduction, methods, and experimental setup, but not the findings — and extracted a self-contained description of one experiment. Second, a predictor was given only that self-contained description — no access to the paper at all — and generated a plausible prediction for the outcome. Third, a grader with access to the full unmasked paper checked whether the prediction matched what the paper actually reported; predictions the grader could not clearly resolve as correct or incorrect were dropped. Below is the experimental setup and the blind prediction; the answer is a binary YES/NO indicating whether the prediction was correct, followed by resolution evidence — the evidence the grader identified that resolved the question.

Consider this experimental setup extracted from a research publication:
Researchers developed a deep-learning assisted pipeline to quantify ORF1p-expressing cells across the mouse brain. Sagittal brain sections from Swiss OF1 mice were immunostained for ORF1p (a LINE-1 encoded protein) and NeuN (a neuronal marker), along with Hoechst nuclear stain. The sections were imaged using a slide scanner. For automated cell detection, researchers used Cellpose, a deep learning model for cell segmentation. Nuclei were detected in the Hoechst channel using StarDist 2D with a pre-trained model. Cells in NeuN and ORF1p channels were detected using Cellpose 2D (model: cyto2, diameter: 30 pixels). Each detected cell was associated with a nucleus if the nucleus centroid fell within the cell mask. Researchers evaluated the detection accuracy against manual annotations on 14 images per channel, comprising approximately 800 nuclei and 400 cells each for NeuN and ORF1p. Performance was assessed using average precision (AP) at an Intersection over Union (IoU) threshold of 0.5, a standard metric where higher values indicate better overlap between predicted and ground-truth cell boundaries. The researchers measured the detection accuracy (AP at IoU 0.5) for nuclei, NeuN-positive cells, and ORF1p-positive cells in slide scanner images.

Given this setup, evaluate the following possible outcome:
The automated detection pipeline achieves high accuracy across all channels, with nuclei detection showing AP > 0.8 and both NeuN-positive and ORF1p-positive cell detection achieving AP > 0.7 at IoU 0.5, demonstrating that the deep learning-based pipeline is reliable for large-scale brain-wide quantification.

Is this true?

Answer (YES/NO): NO